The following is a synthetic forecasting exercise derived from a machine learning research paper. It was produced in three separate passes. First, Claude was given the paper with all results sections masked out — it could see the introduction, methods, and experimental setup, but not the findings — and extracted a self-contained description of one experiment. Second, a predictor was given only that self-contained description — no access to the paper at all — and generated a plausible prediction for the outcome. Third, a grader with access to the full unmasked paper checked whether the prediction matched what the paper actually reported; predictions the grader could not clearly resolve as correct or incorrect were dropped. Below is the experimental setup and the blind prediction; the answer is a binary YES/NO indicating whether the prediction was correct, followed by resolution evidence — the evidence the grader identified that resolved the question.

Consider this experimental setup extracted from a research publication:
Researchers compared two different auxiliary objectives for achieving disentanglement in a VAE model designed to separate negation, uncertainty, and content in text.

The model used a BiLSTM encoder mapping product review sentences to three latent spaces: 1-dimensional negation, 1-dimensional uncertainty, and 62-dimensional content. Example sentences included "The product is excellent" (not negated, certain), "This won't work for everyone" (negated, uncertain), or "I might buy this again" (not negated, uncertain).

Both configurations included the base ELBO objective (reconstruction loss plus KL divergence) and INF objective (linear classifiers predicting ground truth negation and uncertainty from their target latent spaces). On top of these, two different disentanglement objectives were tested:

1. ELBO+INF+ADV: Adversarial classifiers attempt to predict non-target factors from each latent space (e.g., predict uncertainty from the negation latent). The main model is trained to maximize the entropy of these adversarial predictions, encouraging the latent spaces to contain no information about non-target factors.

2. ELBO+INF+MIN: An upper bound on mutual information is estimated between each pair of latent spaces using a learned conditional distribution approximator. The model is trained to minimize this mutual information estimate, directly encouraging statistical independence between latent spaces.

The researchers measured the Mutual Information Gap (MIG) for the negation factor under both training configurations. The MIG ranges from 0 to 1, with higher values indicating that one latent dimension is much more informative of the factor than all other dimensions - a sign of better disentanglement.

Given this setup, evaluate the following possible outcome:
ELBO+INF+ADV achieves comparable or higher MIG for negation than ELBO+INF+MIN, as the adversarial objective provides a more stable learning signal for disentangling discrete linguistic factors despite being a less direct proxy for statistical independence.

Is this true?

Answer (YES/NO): YES